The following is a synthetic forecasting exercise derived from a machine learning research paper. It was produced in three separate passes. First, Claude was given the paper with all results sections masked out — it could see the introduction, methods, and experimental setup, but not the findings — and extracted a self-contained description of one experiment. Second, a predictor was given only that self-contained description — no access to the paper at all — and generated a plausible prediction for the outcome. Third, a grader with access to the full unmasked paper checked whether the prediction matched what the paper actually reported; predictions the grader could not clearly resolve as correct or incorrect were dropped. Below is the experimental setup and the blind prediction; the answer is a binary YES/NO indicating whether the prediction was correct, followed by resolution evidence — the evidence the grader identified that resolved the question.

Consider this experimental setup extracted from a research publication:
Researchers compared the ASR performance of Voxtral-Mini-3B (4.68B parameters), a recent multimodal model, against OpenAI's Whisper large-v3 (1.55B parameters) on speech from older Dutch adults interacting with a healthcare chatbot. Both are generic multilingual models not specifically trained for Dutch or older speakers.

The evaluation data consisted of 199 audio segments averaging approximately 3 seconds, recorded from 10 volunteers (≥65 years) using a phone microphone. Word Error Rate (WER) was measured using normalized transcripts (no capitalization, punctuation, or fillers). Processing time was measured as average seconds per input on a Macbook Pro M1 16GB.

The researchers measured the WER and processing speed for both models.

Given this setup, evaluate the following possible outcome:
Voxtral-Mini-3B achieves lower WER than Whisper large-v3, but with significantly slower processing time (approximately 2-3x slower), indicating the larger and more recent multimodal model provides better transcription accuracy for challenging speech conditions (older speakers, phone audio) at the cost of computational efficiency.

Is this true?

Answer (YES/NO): NO